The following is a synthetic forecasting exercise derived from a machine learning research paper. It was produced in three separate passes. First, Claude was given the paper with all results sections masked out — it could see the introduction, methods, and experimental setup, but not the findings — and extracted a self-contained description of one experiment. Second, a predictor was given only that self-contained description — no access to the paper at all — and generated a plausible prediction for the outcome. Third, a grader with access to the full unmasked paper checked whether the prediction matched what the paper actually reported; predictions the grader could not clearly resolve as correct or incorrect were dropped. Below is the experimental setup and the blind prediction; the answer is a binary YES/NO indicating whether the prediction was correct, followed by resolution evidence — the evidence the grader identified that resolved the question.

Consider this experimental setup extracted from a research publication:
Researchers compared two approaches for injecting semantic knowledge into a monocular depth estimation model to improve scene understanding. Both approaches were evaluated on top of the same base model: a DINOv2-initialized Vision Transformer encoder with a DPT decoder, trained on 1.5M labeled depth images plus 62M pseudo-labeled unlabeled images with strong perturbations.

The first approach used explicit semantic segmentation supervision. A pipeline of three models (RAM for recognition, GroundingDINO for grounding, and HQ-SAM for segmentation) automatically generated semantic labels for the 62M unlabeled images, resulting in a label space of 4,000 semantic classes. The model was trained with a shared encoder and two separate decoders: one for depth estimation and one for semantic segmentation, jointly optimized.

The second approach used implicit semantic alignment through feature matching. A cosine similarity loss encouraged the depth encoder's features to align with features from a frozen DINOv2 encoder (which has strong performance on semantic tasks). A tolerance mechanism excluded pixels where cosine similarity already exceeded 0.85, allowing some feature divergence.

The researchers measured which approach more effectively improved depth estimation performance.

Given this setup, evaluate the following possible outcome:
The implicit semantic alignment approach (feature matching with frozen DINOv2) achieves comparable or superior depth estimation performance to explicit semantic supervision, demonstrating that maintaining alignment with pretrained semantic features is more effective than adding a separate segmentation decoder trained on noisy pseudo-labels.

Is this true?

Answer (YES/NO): YES